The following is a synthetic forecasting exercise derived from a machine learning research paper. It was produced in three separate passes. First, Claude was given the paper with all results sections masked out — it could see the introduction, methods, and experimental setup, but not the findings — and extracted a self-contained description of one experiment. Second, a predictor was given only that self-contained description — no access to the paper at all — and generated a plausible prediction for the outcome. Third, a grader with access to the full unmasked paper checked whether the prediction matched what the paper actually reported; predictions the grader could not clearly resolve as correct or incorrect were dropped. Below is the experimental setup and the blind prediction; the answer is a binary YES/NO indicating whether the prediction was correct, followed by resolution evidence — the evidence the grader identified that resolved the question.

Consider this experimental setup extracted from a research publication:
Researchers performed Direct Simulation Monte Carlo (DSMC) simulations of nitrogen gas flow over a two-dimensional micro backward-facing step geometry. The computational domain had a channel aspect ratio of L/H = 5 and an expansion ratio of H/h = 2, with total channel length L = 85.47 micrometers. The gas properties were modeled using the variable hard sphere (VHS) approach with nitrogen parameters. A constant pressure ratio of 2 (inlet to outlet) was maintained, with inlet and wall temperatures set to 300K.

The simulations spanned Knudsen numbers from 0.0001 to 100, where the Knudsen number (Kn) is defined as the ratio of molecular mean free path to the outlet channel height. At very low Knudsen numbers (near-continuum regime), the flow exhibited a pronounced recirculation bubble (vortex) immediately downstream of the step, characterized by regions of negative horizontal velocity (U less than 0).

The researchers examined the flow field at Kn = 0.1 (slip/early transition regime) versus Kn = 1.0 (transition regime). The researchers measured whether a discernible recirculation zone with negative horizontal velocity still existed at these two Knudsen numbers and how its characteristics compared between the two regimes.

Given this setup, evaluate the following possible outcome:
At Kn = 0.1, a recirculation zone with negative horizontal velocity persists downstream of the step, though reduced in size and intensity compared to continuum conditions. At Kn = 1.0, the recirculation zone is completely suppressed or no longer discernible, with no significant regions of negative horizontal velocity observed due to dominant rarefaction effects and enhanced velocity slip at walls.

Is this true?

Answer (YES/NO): NO